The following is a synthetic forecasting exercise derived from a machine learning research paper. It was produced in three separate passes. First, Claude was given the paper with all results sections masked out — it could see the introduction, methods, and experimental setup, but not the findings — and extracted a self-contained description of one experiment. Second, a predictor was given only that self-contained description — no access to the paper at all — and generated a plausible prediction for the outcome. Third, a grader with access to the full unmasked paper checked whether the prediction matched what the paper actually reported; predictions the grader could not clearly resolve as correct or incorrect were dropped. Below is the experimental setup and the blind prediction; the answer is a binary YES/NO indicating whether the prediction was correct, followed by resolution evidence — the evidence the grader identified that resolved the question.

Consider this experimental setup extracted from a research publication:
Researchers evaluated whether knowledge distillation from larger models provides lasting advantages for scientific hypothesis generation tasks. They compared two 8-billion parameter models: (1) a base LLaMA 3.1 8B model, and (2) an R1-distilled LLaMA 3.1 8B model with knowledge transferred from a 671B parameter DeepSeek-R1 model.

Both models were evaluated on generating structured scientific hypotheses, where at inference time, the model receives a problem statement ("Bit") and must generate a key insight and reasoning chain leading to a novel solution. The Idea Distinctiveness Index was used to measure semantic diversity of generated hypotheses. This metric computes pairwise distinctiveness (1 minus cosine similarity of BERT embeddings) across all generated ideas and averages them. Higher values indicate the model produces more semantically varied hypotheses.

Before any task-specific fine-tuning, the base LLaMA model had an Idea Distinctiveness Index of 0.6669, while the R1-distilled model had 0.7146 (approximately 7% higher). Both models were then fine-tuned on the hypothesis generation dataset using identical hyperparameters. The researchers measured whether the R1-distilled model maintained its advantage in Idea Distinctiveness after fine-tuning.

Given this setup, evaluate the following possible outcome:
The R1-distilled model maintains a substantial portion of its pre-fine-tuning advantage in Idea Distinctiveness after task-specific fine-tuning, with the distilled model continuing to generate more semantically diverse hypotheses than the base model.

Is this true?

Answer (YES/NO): NO